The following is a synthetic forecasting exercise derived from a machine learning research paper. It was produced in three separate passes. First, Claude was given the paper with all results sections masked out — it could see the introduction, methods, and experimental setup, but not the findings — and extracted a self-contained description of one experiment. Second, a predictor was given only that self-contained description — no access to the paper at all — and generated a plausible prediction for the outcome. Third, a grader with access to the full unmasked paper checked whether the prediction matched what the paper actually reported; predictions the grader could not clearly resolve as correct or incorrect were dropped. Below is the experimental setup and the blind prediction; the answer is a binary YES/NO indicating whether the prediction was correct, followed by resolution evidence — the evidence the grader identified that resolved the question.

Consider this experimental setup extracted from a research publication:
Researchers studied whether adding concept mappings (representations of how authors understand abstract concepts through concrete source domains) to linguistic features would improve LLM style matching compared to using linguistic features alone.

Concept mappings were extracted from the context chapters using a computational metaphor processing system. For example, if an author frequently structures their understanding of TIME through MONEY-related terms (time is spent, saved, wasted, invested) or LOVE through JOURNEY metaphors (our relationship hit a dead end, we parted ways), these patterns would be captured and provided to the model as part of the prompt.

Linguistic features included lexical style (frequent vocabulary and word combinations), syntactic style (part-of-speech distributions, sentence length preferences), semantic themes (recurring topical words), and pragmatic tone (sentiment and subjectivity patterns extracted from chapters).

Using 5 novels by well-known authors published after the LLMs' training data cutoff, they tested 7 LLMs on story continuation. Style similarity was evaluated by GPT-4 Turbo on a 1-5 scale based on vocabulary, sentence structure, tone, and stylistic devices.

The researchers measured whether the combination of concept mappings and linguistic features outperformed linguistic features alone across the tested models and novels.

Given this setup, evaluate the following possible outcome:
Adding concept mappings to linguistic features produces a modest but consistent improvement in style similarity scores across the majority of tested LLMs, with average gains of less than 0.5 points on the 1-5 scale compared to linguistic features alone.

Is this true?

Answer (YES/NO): YES